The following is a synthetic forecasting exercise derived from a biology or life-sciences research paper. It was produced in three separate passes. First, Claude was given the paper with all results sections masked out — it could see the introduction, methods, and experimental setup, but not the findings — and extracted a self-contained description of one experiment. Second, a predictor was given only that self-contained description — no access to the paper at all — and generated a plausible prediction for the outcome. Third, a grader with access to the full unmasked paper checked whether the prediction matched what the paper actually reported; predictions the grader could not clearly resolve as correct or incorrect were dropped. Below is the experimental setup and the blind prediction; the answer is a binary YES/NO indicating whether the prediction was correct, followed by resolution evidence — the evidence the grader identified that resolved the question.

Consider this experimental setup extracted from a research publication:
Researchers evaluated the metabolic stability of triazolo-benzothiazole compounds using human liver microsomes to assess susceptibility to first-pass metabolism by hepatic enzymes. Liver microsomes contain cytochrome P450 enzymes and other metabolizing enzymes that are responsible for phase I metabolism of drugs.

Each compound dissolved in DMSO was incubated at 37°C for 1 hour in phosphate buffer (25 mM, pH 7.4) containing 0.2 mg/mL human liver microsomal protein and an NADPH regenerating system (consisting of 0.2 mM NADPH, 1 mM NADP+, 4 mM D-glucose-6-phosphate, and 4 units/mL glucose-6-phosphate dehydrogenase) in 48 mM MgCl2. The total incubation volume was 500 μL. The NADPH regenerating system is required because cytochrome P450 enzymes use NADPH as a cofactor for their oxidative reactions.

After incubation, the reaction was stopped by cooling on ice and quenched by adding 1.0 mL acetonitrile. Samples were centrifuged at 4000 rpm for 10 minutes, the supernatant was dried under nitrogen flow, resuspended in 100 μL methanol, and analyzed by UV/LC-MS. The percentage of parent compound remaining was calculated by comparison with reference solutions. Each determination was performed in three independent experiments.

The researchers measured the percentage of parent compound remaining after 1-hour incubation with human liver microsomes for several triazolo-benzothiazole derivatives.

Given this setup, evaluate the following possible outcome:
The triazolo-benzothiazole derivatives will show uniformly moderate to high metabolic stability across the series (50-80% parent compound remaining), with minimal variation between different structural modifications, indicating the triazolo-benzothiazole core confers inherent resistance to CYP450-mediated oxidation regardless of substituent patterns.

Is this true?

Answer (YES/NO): NO